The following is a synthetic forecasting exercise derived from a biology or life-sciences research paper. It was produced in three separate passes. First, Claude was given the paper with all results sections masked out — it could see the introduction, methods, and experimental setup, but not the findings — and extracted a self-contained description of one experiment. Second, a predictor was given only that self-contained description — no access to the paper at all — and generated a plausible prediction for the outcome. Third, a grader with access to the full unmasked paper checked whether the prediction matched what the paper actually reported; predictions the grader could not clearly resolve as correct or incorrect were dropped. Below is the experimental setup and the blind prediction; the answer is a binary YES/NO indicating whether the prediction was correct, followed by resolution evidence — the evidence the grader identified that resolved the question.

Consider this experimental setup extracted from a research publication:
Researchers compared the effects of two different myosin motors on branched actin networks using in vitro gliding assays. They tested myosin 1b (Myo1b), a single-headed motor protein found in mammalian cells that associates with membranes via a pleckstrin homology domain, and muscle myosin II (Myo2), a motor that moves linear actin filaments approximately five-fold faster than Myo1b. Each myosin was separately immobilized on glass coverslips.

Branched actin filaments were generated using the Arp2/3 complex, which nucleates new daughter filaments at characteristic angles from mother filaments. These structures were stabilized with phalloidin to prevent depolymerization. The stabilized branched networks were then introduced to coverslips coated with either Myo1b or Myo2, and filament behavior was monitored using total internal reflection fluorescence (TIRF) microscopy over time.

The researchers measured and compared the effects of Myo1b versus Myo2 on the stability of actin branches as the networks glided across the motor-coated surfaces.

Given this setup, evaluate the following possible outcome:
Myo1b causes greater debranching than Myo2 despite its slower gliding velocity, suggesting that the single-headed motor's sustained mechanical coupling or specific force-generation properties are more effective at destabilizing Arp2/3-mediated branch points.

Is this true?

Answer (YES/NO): NO